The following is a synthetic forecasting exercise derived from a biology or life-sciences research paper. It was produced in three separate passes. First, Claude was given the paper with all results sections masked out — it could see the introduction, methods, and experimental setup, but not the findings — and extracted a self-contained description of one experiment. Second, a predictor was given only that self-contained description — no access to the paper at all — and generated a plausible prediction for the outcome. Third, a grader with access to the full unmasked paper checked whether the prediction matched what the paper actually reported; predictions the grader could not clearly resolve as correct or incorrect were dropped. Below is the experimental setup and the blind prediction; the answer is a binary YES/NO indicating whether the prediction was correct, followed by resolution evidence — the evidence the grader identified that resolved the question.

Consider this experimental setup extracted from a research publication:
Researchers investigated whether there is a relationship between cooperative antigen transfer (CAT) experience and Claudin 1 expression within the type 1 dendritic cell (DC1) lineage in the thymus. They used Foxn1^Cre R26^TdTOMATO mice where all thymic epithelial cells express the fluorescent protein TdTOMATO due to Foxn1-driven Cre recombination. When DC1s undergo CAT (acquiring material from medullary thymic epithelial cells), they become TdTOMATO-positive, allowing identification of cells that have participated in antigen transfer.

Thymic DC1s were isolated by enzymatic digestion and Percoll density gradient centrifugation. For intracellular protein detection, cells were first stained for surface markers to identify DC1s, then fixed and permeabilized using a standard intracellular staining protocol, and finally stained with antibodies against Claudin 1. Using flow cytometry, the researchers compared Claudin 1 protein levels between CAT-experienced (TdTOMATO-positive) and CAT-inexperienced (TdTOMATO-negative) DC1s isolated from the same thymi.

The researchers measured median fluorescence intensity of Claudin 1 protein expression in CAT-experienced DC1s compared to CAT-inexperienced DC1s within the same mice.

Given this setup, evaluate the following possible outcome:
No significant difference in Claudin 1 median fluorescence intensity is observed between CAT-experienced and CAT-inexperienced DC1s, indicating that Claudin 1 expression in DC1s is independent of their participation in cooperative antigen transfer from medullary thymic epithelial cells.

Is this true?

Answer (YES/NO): NO